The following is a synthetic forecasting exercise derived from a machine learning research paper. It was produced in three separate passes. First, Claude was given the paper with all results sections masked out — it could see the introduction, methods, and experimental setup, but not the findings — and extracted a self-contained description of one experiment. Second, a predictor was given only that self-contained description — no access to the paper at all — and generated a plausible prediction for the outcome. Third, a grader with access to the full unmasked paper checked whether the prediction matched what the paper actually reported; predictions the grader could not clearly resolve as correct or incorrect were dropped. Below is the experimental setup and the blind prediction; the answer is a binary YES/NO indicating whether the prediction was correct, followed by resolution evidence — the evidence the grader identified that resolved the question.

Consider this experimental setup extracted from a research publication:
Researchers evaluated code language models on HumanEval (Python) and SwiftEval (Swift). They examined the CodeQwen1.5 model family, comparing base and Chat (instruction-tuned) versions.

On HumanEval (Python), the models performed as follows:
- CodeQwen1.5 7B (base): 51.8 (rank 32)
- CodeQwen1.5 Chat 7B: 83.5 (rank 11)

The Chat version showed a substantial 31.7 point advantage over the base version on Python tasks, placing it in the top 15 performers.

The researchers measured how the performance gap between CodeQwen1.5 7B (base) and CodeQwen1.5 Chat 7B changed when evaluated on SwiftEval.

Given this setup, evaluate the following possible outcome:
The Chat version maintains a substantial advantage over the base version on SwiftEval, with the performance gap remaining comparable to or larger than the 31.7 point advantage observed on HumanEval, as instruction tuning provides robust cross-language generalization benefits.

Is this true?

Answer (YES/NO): NO